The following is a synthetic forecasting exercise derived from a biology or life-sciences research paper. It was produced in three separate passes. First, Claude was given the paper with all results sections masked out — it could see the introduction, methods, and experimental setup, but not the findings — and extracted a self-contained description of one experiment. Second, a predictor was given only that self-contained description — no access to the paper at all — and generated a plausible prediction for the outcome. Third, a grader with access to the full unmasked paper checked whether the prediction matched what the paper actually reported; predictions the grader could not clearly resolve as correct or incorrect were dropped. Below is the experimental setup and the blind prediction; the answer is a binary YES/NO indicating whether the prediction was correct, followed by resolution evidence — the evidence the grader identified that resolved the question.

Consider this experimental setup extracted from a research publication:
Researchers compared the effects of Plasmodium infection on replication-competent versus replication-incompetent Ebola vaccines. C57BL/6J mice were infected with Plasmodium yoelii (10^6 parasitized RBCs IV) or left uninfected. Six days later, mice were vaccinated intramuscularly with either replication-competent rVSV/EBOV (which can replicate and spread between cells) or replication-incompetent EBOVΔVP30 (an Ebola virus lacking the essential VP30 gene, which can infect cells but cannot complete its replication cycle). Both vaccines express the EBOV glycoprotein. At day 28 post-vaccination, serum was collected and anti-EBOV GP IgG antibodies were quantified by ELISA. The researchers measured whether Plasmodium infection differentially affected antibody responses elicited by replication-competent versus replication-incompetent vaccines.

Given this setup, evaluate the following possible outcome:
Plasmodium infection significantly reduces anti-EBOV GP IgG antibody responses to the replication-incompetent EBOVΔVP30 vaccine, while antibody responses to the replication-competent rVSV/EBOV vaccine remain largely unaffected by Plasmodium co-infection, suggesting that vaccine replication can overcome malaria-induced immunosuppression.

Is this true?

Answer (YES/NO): NO